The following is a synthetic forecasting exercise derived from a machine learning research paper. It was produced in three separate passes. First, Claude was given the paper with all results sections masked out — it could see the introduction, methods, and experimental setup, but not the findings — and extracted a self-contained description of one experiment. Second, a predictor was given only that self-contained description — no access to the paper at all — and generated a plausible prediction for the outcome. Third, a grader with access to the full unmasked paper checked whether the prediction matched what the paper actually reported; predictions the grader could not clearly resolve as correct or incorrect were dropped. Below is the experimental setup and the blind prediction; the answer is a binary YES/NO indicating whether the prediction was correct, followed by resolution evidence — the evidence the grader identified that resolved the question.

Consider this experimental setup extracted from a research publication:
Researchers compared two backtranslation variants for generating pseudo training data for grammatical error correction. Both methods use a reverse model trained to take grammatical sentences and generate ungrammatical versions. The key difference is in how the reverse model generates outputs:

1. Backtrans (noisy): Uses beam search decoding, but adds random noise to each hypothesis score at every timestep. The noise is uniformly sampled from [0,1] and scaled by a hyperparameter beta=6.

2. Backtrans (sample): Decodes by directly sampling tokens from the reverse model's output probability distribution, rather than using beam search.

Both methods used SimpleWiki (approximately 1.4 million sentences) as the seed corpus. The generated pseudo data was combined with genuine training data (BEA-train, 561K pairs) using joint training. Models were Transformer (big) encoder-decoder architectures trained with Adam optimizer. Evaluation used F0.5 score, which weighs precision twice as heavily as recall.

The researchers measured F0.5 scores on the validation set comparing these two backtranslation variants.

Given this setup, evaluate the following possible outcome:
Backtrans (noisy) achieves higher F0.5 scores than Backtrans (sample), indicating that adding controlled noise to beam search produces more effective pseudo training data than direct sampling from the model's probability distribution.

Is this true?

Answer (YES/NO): YES